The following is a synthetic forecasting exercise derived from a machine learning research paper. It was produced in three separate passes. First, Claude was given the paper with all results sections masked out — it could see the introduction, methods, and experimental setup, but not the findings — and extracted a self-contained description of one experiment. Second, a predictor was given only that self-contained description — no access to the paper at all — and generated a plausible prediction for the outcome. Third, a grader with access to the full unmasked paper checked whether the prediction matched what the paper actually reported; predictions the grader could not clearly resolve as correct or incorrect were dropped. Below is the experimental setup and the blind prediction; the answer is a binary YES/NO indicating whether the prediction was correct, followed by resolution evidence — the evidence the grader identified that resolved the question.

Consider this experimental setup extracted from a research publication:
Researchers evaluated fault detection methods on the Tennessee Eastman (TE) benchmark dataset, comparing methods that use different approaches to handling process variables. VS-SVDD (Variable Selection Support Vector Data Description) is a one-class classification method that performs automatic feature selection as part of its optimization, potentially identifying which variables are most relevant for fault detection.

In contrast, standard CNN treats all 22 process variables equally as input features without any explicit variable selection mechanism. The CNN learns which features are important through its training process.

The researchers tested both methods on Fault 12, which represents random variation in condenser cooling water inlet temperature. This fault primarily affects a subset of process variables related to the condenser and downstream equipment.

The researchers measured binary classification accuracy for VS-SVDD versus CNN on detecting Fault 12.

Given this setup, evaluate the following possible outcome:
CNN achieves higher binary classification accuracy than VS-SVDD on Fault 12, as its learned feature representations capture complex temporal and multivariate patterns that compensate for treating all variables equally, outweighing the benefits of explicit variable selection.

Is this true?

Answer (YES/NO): NO